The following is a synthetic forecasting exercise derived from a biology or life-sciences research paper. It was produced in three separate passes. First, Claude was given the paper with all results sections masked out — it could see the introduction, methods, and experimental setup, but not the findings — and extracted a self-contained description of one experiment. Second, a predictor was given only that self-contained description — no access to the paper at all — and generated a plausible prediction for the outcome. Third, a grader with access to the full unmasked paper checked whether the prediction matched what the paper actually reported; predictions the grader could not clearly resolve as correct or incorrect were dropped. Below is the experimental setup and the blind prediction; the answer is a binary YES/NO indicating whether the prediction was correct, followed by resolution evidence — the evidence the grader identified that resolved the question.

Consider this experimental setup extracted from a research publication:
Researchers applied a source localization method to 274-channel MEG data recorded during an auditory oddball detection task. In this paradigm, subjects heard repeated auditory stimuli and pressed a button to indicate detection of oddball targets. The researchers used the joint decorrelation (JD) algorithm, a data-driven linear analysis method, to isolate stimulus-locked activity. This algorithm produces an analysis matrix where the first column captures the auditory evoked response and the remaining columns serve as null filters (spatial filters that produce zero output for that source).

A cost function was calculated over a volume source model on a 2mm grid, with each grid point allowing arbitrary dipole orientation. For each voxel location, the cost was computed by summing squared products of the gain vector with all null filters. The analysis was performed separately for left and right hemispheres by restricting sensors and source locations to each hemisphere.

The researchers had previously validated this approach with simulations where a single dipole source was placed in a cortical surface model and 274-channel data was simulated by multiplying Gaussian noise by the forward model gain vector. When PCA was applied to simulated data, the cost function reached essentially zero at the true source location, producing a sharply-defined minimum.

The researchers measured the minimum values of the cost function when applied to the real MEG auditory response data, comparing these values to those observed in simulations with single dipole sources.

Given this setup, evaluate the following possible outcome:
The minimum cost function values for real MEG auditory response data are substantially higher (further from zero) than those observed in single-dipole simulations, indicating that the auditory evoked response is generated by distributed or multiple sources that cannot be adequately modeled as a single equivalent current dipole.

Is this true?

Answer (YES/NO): YES